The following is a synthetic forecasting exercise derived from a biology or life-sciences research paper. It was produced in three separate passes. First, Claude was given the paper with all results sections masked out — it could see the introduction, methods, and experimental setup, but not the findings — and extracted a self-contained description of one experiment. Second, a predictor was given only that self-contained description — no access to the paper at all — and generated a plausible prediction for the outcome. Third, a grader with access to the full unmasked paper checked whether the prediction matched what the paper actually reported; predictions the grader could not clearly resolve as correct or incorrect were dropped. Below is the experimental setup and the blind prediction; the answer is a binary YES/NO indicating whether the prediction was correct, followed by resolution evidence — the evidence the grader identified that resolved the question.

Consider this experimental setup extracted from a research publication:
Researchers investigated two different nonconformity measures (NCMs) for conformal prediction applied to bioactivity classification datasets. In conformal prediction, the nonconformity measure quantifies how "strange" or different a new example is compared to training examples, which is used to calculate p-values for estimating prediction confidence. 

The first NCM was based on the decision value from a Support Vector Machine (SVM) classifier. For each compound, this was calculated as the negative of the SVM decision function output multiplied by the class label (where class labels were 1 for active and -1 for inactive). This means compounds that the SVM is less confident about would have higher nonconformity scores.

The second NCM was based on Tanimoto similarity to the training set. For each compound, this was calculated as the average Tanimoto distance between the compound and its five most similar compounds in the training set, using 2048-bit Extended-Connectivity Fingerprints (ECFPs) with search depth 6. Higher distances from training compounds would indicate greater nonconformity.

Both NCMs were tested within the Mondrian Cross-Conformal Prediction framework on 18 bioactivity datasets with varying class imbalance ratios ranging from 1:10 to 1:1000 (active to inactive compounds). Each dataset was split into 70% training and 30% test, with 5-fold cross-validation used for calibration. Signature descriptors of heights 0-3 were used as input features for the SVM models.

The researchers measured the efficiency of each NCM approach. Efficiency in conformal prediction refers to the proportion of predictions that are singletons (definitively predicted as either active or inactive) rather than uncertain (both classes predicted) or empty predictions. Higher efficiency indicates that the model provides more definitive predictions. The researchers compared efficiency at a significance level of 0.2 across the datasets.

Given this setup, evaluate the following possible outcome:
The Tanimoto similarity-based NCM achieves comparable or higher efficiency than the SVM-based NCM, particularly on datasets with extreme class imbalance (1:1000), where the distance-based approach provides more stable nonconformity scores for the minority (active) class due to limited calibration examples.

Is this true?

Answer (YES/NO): NO